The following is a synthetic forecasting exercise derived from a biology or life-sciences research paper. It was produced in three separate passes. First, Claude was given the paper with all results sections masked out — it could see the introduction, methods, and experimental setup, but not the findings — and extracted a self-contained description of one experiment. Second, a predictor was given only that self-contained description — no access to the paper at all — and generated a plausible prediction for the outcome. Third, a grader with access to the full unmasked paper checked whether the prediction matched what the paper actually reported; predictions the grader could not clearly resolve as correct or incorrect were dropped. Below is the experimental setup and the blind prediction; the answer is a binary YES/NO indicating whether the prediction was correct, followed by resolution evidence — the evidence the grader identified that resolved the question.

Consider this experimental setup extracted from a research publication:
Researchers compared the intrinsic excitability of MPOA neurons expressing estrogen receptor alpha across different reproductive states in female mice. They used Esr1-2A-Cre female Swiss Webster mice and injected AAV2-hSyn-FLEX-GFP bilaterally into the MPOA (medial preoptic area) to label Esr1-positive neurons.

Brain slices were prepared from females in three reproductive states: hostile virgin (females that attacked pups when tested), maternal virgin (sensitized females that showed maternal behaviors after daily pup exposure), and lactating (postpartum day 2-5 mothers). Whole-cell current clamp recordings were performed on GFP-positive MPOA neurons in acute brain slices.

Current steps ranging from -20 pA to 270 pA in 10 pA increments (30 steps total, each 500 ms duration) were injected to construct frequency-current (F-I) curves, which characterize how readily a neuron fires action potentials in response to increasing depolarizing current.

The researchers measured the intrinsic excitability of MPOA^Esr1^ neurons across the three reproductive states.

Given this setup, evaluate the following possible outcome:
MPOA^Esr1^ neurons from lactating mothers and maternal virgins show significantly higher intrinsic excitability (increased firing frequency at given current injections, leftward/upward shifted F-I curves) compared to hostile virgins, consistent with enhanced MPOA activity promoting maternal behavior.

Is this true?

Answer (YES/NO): YES